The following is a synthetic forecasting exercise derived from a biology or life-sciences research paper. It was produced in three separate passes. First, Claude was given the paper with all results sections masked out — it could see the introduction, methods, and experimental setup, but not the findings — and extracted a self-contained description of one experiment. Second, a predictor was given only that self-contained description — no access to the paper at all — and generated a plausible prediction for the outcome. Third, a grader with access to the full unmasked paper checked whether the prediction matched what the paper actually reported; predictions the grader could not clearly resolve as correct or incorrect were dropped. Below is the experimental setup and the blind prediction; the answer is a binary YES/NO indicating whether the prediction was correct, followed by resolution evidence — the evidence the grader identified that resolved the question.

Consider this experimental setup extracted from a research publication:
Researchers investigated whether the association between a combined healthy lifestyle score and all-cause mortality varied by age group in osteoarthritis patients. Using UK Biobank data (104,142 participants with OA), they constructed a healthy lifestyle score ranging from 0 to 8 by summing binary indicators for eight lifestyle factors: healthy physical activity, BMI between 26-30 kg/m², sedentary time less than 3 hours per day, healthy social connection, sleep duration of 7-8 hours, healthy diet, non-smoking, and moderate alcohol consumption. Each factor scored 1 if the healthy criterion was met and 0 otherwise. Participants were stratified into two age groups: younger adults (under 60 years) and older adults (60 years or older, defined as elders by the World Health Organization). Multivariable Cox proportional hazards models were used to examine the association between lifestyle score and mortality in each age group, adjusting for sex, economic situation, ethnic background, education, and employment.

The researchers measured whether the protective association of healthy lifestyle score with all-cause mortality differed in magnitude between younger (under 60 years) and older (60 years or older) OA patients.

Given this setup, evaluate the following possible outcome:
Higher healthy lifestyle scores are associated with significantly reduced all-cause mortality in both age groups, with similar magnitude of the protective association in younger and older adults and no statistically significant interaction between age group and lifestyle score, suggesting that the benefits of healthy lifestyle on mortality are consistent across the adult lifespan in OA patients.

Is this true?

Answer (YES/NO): NO